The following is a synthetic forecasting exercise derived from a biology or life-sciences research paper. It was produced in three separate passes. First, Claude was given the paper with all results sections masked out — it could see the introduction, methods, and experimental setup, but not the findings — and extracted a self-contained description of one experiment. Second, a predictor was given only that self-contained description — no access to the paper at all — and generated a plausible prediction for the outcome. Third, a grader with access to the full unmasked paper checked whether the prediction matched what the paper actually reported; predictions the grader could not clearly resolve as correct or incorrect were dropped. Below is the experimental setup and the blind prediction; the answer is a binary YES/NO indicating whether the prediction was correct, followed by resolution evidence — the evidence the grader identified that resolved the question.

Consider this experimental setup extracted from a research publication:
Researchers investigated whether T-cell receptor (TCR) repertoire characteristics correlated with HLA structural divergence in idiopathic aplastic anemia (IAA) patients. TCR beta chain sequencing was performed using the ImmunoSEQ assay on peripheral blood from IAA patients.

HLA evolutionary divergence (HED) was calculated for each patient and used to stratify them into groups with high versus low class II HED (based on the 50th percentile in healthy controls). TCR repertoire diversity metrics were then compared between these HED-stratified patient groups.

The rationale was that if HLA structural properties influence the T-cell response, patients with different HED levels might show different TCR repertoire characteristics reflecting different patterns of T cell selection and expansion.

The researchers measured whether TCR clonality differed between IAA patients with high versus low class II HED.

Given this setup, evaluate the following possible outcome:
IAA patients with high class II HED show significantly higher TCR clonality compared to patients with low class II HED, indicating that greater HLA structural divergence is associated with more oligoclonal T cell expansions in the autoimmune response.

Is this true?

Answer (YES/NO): NO